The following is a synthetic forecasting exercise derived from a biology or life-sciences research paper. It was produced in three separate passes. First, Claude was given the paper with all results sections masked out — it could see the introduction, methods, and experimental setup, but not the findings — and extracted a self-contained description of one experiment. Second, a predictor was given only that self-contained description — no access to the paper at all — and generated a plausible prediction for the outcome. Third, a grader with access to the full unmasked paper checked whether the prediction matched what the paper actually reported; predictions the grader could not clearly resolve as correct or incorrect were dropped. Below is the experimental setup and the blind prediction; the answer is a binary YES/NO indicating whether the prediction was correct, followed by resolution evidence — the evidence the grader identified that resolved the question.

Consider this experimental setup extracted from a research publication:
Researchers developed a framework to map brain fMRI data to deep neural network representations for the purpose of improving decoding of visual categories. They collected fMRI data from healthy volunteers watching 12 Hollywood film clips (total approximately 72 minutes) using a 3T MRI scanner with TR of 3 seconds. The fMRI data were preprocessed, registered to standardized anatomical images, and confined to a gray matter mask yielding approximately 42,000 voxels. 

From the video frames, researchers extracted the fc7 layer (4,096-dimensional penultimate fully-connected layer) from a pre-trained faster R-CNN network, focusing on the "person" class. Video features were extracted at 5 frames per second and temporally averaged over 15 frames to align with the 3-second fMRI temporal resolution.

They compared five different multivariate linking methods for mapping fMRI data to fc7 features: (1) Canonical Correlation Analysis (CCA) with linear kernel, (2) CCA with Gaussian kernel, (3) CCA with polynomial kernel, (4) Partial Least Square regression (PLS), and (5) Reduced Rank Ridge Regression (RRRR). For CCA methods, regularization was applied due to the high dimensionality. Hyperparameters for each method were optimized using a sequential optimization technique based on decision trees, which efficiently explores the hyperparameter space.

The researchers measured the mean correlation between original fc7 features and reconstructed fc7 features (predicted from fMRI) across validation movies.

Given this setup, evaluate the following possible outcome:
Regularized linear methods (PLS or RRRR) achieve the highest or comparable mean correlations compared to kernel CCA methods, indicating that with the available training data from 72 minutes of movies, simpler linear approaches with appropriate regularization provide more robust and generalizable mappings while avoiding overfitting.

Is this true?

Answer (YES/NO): YES